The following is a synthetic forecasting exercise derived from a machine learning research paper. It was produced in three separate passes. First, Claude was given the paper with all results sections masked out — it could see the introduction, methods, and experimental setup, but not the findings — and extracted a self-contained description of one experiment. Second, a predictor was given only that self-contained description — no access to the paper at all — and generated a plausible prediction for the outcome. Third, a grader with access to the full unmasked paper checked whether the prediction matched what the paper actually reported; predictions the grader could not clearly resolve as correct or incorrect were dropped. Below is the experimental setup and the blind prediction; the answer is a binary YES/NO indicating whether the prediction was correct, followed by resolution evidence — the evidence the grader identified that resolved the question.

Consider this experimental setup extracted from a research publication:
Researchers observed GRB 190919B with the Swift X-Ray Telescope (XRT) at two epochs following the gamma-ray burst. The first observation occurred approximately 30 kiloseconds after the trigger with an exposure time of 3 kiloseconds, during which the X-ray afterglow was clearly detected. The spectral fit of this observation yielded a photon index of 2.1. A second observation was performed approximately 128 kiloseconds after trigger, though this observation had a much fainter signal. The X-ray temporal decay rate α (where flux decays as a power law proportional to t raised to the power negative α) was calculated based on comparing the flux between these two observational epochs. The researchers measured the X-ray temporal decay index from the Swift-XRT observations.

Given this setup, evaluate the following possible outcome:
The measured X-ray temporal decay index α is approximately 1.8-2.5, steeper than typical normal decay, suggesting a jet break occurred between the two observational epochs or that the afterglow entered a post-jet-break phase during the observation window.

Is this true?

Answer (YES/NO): NO